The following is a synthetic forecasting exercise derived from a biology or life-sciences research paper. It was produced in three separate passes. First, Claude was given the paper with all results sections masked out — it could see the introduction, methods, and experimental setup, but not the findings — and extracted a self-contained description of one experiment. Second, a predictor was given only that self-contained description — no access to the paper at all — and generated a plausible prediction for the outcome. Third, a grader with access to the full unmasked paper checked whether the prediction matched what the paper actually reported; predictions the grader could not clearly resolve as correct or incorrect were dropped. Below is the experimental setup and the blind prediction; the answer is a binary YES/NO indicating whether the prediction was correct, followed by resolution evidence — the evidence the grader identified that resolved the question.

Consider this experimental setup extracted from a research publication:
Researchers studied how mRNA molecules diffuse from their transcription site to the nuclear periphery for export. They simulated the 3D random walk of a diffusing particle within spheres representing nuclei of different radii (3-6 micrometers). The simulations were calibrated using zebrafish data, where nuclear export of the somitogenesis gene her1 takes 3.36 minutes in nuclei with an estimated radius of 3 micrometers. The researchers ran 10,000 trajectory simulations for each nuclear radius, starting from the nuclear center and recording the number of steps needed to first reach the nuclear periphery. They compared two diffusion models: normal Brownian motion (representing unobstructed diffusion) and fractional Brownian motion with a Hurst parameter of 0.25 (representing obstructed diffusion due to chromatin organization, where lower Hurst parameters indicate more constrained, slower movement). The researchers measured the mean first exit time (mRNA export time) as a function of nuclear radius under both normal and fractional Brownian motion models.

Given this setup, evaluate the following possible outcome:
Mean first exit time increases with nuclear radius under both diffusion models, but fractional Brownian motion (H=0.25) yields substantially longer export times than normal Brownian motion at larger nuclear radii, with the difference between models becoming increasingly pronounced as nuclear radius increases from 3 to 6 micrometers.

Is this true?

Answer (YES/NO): YES